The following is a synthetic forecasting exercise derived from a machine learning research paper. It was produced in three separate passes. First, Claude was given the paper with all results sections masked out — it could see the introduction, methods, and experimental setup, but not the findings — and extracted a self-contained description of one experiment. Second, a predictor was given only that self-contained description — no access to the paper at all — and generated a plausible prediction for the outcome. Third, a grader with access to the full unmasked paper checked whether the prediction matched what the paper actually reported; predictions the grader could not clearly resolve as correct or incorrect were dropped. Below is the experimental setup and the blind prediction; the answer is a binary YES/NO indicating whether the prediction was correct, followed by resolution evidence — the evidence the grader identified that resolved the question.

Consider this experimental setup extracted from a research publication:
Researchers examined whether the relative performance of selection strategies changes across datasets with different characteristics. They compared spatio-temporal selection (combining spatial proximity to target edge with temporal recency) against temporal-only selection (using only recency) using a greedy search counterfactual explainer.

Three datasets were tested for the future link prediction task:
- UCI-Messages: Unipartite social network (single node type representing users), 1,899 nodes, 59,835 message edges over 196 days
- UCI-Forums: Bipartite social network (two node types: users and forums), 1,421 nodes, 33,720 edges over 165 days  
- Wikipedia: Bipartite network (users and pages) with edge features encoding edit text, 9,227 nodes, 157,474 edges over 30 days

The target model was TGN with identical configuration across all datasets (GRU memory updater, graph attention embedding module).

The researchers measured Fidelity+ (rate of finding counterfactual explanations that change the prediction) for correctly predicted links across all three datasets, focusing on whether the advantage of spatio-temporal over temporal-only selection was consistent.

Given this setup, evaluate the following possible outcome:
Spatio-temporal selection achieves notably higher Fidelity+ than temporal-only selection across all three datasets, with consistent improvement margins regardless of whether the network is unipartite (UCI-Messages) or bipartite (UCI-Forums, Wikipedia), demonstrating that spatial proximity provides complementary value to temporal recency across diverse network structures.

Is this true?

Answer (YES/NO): NO